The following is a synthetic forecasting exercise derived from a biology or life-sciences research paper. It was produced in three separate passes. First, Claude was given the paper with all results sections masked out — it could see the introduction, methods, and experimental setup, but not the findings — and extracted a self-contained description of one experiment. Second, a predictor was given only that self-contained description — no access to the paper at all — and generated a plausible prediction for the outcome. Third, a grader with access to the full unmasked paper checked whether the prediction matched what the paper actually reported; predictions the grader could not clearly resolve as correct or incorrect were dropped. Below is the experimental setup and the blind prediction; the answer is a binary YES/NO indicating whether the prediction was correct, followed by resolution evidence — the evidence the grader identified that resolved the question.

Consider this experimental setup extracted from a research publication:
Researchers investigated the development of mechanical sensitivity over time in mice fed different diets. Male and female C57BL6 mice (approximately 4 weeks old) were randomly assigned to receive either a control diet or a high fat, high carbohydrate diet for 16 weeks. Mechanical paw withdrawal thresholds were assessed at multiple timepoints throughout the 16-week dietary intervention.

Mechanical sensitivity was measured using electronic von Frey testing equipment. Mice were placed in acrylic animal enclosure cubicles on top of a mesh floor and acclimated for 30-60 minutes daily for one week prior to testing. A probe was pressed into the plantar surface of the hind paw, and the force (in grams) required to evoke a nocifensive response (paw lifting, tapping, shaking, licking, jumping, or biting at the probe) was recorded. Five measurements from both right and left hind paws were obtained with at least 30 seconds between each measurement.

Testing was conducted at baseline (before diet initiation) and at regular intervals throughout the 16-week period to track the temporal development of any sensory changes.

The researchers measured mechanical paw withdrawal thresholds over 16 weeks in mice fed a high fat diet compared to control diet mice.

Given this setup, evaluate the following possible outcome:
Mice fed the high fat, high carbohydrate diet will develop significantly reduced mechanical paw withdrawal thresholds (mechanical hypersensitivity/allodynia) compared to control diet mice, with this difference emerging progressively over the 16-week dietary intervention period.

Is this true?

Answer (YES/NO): YES